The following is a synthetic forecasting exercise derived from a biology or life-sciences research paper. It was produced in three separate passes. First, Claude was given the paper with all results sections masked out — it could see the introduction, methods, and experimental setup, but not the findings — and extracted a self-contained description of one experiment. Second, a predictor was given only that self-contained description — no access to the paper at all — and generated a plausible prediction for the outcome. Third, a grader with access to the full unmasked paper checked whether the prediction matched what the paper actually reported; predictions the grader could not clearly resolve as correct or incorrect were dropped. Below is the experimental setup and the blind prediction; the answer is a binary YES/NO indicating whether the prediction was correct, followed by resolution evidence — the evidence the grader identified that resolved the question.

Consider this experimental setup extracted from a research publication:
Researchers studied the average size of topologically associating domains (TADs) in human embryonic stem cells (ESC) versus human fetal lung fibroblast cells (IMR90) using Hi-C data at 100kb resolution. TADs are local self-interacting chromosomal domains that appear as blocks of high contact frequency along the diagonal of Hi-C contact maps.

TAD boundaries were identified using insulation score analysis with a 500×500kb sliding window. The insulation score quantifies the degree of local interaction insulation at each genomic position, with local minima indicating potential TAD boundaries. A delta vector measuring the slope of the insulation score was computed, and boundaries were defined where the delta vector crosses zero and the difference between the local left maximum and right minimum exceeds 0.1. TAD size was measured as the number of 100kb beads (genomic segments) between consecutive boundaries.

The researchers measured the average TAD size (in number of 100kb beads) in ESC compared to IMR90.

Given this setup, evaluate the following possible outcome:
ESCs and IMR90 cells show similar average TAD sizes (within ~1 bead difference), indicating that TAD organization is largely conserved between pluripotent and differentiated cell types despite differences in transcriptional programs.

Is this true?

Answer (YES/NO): YES